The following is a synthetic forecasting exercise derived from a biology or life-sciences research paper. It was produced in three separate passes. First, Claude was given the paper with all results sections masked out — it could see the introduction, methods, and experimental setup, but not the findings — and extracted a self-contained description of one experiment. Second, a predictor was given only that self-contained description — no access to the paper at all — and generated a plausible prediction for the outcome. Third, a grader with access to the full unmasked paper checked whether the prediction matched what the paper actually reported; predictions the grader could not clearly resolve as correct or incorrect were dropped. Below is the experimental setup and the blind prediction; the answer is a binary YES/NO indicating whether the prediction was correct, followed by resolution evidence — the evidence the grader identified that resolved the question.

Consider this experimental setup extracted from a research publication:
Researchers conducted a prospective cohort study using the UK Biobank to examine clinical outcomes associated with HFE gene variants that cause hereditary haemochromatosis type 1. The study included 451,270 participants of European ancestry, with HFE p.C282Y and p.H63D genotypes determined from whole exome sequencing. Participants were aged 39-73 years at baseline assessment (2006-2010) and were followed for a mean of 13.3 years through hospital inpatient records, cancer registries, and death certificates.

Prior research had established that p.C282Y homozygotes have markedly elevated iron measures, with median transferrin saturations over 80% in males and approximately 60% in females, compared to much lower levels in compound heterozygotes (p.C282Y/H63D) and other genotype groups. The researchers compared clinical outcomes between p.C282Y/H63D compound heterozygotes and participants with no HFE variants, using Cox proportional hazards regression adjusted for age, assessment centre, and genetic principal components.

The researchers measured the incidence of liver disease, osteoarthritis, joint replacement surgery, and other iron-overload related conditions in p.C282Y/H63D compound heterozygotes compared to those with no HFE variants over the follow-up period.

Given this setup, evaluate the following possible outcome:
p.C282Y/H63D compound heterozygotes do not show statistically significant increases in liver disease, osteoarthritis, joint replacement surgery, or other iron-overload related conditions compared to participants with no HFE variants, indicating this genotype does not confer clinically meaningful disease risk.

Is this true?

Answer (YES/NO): YES